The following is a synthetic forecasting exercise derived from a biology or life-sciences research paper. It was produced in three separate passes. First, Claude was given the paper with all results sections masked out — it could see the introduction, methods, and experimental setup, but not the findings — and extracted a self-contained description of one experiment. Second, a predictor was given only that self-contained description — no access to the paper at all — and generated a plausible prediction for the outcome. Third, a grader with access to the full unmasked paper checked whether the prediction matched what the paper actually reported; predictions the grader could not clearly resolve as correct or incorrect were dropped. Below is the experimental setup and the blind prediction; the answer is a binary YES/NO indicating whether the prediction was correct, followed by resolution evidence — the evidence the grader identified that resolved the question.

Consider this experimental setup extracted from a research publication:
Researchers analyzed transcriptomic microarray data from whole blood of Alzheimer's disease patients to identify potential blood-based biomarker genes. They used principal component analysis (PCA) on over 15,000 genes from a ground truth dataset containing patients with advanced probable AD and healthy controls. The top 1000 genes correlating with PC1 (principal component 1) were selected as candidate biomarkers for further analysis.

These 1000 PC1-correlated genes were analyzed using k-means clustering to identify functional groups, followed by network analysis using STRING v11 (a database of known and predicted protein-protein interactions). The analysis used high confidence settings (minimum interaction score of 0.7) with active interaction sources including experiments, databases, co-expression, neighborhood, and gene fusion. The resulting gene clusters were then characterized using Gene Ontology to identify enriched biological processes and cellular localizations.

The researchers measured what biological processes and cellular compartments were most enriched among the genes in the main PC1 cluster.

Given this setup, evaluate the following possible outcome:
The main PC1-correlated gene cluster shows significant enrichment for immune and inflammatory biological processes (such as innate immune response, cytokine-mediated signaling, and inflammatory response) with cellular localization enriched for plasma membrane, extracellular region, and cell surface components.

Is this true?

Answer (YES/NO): NO